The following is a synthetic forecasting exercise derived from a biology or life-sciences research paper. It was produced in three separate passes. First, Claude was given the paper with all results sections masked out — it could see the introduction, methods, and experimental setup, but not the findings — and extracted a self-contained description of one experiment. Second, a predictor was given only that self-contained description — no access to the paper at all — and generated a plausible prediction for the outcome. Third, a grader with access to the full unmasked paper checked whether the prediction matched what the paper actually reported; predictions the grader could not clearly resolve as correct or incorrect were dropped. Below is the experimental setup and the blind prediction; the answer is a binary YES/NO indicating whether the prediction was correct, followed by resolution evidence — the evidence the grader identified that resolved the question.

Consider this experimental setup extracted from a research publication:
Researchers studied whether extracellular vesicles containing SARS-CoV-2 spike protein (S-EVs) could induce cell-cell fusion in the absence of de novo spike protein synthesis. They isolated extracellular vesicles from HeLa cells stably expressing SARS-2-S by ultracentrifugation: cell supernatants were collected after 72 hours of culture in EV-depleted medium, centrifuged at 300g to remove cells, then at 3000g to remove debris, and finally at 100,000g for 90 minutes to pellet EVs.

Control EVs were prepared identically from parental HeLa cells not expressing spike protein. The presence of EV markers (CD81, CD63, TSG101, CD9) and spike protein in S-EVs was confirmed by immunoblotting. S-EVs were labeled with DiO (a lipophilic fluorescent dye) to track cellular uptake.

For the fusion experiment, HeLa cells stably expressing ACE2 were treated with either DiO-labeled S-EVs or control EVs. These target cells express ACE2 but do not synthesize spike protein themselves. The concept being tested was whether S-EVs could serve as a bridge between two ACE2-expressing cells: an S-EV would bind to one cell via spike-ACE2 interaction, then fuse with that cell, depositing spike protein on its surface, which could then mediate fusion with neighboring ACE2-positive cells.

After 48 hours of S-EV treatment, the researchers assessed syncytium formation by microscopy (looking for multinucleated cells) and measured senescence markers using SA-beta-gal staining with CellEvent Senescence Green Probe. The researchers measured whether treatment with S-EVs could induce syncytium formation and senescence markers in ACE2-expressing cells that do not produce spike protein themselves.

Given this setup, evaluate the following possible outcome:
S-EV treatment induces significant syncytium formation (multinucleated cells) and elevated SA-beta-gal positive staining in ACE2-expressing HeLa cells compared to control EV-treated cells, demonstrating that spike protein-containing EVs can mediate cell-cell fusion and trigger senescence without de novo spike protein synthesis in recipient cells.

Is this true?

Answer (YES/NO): NO